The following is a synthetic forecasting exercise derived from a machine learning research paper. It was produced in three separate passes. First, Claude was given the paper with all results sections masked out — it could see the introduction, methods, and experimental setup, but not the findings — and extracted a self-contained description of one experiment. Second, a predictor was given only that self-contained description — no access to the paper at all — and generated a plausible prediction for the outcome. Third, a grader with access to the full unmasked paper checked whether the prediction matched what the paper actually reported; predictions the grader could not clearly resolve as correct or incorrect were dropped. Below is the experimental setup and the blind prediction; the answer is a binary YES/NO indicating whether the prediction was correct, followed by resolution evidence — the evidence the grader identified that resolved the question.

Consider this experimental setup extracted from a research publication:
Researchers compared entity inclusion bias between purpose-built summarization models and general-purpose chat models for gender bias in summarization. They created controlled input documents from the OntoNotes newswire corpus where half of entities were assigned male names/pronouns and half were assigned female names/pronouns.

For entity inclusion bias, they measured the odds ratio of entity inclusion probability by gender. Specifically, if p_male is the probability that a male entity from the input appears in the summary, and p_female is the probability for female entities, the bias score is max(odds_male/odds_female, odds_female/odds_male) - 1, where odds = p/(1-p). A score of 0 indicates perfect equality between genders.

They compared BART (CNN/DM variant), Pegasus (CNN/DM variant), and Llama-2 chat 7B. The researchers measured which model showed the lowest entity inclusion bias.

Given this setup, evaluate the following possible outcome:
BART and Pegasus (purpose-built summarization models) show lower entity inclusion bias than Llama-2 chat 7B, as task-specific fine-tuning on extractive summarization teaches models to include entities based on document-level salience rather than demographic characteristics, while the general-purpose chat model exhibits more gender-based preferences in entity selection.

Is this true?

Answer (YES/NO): NO